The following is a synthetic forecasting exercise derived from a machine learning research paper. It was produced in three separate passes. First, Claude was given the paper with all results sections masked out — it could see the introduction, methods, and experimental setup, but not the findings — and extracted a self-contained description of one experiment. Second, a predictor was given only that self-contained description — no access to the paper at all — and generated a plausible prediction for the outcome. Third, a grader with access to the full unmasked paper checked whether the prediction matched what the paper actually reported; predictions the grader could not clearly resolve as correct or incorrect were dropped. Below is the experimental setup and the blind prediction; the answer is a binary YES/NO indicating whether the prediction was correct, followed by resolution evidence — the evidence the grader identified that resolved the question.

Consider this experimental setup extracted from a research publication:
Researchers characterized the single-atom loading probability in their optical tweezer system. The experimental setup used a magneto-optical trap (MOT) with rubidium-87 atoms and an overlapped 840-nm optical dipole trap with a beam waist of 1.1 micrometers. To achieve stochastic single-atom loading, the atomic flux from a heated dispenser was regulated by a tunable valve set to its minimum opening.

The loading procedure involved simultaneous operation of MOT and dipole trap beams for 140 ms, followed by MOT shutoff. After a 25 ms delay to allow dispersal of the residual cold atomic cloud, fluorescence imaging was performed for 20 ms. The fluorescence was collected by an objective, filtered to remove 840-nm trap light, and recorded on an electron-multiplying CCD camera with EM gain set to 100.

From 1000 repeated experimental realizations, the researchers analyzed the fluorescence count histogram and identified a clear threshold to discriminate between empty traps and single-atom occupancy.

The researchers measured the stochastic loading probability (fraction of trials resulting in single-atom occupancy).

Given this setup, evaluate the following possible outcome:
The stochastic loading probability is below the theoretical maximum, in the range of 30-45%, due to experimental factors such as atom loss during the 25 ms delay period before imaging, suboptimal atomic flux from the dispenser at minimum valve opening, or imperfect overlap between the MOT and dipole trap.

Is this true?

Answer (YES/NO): NO